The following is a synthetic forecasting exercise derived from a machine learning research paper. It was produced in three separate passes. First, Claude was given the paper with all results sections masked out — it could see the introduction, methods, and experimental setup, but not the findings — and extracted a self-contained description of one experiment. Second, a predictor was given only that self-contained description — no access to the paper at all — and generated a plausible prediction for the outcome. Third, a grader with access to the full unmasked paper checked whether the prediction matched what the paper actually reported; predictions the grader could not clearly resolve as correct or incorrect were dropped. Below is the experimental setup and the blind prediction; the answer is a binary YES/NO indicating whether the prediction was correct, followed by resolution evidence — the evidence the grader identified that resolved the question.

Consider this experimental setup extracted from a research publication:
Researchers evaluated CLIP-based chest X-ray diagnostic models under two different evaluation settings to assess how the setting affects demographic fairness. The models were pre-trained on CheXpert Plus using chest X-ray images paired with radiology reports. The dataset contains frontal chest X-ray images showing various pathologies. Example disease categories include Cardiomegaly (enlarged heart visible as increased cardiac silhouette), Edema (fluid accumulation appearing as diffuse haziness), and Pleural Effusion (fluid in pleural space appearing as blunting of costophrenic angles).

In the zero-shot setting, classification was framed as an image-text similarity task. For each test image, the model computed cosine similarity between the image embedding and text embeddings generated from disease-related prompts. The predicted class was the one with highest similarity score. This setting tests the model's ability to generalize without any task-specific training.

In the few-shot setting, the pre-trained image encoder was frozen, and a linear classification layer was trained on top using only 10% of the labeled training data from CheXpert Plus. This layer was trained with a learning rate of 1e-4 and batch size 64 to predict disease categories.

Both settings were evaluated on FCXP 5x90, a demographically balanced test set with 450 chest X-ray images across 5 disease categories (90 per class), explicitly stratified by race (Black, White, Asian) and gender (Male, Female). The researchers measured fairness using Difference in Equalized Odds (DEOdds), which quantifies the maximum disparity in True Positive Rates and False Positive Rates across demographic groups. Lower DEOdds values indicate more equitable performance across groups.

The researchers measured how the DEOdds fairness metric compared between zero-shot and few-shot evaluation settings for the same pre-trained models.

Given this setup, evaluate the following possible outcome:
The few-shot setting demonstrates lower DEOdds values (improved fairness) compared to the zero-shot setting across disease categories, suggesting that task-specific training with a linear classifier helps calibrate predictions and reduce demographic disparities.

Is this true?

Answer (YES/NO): NO